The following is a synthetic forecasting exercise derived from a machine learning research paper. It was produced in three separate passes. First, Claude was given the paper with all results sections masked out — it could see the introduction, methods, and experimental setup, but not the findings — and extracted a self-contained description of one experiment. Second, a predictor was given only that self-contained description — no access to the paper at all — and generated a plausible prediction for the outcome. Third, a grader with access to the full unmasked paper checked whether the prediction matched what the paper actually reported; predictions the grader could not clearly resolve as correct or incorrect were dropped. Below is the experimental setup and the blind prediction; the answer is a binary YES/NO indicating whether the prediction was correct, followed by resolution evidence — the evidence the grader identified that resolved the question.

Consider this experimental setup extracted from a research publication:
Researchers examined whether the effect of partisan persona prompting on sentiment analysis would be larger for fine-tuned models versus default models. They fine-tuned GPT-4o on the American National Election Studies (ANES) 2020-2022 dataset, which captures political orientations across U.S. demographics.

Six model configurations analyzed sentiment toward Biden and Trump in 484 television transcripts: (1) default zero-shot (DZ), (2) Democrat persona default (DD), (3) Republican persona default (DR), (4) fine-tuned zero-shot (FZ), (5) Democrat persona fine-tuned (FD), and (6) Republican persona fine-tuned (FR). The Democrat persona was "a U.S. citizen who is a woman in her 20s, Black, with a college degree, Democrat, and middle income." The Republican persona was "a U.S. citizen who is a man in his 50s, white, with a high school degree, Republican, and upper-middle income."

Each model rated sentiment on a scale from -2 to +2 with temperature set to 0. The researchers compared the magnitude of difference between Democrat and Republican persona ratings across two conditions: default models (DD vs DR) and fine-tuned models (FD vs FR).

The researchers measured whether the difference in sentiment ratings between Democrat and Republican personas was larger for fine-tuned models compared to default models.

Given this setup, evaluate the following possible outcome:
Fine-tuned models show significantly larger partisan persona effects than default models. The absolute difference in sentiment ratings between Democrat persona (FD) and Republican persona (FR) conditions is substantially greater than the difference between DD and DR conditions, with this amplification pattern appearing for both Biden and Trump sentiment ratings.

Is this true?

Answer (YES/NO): NO